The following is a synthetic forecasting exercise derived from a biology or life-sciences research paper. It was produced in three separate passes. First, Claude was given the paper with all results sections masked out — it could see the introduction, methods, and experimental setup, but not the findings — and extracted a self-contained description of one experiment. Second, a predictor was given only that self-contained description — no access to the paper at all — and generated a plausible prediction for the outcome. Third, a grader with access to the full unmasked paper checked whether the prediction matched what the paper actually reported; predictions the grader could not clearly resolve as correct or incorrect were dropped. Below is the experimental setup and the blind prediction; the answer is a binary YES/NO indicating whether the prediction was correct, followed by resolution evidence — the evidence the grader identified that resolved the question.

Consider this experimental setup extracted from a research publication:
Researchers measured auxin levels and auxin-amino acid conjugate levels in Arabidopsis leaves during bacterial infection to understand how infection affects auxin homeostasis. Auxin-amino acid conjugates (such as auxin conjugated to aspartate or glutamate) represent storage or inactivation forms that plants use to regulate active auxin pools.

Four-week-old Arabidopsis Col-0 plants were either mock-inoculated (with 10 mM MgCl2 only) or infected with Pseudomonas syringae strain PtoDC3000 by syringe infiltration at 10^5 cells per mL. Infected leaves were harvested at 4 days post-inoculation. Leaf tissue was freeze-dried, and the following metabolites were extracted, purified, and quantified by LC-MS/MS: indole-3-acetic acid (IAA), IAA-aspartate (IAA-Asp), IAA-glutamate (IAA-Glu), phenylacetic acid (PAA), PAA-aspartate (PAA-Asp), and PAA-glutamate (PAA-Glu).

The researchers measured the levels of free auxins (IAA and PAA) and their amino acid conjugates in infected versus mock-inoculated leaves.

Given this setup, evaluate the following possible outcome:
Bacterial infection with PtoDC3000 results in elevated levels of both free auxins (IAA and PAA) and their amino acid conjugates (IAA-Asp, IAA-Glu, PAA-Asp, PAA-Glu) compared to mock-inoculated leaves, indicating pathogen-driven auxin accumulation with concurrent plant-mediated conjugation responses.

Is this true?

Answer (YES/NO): NO